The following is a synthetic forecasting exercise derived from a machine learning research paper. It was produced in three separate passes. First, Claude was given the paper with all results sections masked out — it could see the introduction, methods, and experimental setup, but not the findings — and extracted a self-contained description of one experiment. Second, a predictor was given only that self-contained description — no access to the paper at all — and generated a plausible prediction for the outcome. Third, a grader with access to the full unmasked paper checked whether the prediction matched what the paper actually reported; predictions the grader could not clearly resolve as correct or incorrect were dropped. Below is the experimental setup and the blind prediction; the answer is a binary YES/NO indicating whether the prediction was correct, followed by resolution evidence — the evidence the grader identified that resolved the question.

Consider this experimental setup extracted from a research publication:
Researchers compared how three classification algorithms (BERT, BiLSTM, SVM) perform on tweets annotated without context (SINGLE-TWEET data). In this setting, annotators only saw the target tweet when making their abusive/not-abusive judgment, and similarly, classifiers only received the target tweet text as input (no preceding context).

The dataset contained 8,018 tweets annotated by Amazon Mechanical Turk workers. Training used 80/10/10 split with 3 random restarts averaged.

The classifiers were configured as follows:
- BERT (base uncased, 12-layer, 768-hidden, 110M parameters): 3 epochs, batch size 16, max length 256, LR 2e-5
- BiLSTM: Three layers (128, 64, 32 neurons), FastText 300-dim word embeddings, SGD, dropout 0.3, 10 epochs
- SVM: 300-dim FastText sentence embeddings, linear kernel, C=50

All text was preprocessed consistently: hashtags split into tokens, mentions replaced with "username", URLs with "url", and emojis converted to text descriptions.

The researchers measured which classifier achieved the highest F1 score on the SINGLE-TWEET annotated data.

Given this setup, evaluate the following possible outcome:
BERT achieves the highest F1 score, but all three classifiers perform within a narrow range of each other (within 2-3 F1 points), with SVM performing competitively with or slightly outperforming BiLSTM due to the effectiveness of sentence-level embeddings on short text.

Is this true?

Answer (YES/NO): NO